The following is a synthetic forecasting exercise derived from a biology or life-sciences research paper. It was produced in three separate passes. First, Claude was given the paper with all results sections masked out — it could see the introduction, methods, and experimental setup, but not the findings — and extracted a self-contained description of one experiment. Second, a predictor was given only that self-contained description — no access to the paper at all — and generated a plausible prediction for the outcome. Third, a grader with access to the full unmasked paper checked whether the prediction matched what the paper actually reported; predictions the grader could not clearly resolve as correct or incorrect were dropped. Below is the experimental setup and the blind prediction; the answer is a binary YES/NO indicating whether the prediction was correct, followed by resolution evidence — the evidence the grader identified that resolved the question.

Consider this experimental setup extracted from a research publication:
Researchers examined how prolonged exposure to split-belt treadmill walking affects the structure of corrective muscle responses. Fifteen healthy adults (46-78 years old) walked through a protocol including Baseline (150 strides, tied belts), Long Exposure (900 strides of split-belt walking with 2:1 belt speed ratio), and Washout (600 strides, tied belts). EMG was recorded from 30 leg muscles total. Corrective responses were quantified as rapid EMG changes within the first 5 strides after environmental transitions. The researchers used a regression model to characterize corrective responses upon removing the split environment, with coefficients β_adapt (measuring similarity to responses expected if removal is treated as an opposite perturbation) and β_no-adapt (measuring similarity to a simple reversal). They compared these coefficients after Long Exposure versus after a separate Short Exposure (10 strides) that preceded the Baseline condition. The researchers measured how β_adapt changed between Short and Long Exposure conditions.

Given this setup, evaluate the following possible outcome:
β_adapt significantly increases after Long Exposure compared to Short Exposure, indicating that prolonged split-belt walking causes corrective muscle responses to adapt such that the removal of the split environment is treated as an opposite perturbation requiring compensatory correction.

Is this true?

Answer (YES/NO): YES